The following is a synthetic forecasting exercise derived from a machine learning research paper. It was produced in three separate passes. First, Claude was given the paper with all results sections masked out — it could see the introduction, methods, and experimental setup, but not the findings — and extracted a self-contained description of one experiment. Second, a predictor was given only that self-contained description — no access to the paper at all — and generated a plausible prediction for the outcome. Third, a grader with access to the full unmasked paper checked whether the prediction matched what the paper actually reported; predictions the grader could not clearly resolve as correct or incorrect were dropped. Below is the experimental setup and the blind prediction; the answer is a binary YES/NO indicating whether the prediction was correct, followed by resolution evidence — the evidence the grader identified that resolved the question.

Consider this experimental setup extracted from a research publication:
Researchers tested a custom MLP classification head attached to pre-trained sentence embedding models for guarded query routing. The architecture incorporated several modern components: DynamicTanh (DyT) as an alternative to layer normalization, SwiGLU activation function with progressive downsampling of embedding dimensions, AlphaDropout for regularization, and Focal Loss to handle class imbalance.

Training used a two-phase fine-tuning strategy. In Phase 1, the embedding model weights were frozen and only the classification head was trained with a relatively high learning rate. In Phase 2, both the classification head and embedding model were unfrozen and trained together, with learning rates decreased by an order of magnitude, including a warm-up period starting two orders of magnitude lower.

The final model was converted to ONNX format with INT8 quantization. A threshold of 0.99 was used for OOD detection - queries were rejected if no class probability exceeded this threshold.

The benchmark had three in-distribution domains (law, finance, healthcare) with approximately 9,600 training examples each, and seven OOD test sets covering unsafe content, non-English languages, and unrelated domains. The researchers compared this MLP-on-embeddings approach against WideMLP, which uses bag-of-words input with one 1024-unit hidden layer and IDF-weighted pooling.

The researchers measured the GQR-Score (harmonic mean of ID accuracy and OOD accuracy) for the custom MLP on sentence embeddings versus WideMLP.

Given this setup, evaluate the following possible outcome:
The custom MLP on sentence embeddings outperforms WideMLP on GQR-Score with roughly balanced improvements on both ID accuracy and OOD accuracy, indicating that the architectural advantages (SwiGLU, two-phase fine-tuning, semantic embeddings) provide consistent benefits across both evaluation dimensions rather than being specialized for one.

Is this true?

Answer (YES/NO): NO